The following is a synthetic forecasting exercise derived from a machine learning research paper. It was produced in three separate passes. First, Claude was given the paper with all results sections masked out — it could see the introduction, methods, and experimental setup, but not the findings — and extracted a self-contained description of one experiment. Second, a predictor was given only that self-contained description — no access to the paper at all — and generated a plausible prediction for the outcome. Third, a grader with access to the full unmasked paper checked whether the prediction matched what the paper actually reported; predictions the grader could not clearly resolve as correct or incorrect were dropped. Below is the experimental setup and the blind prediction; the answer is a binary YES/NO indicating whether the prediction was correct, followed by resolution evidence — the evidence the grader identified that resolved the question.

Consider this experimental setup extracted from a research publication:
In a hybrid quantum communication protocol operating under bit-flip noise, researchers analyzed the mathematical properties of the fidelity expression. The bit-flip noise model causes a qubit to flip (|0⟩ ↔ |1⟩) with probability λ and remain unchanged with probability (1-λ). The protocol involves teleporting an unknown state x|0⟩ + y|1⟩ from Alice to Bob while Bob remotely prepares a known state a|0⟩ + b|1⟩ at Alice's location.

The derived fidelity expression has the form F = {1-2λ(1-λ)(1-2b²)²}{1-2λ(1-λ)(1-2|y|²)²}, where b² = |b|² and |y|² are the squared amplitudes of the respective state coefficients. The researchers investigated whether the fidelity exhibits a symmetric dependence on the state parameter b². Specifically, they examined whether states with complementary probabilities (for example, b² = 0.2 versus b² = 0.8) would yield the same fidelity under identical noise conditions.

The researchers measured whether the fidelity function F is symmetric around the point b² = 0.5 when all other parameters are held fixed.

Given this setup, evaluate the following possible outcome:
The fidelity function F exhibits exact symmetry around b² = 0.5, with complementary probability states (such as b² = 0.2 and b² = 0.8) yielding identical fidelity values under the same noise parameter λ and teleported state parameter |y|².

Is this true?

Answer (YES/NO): YES